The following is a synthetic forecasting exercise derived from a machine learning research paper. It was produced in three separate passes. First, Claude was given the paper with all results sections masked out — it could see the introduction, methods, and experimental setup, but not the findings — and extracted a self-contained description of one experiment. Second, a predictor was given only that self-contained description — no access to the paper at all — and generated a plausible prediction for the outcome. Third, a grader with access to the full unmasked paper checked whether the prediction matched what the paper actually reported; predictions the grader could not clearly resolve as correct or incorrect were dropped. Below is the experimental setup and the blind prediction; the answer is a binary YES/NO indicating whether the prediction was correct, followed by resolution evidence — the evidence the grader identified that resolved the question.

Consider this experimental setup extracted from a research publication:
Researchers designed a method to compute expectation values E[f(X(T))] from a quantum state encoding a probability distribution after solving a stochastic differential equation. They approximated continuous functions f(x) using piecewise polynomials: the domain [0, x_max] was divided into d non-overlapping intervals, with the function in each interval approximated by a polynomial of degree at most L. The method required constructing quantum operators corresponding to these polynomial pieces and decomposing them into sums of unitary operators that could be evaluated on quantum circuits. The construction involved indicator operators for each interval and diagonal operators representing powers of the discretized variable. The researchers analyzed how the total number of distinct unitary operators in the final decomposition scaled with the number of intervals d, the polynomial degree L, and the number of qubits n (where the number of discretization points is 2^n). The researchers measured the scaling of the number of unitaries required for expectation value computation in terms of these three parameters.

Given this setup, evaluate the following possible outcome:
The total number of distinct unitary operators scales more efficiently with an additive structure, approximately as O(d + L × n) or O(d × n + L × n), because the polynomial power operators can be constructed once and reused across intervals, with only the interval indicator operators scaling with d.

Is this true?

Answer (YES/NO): NO